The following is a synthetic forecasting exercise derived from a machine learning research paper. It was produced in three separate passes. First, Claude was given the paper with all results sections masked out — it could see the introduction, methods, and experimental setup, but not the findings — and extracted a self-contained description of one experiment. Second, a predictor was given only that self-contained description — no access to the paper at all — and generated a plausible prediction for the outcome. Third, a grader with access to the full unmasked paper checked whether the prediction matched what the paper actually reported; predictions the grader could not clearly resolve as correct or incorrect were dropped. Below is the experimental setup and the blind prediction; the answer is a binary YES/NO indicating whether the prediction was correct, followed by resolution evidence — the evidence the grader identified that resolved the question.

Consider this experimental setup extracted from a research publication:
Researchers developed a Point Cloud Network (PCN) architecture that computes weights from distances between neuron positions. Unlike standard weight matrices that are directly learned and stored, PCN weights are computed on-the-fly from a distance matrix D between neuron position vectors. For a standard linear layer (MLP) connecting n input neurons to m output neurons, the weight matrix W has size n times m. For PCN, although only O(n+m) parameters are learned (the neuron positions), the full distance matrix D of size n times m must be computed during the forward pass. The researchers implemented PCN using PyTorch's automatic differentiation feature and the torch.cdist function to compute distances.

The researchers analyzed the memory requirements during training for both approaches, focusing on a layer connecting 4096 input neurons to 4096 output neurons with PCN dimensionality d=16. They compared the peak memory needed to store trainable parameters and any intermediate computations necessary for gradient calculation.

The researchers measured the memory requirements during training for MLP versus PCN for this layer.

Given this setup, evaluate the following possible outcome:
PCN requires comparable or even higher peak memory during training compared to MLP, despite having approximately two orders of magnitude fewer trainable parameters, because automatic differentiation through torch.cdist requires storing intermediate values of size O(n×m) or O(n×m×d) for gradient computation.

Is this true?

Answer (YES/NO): YES